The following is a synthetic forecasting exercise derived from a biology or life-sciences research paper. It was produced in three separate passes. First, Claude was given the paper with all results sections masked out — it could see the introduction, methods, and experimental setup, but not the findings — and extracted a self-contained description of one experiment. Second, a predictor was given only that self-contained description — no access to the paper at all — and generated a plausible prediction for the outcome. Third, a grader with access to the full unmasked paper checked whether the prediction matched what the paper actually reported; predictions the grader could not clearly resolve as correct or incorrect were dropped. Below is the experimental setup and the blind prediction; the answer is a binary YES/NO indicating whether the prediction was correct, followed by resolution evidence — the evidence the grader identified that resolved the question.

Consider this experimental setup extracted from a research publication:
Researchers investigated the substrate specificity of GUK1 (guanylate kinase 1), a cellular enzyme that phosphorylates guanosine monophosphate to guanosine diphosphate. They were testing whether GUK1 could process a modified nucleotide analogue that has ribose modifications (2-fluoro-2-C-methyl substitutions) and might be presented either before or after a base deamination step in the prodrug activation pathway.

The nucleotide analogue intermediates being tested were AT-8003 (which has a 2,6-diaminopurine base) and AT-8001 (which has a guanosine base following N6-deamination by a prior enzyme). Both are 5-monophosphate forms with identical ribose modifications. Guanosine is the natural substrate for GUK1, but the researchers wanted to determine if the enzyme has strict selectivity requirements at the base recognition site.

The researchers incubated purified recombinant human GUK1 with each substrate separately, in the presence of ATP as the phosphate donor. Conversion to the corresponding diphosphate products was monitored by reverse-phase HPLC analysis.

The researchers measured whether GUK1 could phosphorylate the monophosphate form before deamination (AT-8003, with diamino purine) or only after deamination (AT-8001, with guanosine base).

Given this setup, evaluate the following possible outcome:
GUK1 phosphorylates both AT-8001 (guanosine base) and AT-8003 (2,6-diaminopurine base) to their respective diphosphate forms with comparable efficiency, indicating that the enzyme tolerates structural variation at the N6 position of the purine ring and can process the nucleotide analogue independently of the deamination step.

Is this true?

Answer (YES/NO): NO